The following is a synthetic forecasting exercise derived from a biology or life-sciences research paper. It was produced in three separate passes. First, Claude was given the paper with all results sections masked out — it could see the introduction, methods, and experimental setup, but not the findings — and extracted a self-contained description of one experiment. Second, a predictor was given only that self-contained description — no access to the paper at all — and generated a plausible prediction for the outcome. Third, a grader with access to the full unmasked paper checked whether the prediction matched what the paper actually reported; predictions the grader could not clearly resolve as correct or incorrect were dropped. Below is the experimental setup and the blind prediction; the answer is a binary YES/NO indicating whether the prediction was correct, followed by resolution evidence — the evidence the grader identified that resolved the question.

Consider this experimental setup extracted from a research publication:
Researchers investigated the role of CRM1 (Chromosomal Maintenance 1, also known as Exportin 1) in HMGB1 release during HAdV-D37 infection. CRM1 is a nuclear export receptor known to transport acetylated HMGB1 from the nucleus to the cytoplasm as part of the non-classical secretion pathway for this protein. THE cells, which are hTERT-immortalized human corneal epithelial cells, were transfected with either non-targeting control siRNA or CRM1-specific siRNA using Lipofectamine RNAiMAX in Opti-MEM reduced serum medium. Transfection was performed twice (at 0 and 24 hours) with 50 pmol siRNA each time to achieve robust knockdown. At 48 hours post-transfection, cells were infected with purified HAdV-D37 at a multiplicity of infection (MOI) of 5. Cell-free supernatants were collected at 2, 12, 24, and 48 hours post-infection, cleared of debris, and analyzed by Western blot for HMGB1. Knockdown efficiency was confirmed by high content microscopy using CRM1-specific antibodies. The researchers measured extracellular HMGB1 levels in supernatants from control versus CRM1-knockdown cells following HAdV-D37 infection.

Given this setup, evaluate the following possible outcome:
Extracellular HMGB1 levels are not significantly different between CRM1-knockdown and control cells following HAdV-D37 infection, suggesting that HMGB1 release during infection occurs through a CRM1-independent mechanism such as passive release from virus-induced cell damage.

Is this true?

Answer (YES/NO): NO